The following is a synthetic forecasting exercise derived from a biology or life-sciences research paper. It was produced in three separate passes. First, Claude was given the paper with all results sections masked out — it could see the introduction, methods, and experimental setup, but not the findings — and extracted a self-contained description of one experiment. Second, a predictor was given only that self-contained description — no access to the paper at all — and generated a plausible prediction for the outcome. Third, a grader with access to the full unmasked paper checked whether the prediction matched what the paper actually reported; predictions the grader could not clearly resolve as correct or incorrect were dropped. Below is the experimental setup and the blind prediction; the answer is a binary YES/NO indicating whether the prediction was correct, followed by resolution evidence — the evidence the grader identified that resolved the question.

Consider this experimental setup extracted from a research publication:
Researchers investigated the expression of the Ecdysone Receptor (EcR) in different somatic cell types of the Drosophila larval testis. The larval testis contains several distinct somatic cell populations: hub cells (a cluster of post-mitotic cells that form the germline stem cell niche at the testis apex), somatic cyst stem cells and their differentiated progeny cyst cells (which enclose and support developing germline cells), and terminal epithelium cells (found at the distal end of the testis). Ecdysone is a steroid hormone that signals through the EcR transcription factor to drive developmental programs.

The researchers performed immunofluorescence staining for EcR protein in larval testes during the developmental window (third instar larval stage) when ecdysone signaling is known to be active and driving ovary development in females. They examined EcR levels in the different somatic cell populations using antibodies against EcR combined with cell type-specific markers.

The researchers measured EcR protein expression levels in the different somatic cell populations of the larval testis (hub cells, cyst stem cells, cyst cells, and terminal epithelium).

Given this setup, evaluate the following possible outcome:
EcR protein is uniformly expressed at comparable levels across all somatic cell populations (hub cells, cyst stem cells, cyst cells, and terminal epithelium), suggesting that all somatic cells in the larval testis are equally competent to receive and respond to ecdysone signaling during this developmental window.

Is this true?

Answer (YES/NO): NO